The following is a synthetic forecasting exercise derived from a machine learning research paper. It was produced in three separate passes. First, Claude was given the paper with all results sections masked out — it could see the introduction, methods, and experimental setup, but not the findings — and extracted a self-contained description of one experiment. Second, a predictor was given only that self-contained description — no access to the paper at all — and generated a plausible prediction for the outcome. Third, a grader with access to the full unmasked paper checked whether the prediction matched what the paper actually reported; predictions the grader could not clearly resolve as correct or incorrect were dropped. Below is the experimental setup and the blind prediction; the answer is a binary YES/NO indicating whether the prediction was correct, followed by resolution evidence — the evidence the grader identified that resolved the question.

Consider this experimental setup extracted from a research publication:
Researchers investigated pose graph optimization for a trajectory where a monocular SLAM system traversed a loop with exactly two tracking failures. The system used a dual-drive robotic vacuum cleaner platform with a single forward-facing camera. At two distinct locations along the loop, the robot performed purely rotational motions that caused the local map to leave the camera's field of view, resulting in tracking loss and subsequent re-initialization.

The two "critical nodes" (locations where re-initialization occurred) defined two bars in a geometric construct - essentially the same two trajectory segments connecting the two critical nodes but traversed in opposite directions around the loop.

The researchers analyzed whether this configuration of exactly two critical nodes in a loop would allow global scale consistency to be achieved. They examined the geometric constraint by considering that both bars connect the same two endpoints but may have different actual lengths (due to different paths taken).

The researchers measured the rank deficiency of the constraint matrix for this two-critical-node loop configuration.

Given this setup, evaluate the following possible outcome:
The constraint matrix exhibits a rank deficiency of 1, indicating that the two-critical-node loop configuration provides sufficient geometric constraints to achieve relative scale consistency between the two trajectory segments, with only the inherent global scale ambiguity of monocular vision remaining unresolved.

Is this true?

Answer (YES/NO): YES